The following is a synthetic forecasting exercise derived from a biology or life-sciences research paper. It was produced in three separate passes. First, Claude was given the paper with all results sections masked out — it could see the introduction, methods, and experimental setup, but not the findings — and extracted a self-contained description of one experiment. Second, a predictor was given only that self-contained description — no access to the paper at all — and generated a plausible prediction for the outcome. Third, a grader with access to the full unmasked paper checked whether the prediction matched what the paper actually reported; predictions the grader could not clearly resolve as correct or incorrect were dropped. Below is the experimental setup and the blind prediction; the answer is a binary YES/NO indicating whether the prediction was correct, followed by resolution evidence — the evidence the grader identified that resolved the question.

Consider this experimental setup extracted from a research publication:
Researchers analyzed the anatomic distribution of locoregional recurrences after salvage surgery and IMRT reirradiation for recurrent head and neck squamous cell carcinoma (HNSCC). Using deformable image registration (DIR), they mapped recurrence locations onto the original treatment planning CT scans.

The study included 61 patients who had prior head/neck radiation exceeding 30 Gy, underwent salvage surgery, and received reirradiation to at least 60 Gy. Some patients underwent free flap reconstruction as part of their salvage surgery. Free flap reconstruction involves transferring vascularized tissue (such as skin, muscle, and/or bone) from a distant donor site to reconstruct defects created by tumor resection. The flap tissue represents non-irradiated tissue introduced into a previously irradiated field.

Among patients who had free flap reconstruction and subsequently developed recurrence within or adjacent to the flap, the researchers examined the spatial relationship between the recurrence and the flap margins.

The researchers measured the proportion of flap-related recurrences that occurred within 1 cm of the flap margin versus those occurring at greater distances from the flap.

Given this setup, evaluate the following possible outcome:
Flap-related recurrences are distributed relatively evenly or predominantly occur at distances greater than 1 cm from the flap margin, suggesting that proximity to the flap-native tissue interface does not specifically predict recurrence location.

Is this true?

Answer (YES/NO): NO